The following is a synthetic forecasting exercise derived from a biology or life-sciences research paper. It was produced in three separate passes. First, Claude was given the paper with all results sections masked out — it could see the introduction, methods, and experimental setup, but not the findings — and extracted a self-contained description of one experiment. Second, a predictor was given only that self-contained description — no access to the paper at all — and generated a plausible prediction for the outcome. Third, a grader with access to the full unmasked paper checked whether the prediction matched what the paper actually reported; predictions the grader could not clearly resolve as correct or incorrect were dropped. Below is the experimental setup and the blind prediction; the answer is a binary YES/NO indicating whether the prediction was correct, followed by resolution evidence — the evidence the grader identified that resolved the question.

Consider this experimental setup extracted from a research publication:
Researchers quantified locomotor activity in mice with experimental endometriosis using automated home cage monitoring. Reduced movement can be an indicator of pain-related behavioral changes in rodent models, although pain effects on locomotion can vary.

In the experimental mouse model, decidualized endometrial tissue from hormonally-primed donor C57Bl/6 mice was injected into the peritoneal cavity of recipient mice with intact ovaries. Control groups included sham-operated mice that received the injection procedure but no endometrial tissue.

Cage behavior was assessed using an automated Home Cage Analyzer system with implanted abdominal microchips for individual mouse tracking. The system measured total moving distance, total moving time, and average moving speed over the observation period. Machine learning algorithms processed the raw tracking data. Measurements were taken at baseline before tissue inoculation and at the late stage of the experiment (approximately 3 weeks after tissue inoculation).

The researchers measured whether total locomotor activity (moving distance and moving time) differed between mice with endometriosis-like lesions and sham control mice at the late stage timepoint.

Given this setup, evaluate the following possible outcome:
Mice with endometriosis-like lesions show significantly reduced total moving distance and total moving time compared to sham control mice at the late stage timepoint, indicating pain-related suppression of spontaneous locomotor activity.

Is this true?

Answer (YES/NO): YES